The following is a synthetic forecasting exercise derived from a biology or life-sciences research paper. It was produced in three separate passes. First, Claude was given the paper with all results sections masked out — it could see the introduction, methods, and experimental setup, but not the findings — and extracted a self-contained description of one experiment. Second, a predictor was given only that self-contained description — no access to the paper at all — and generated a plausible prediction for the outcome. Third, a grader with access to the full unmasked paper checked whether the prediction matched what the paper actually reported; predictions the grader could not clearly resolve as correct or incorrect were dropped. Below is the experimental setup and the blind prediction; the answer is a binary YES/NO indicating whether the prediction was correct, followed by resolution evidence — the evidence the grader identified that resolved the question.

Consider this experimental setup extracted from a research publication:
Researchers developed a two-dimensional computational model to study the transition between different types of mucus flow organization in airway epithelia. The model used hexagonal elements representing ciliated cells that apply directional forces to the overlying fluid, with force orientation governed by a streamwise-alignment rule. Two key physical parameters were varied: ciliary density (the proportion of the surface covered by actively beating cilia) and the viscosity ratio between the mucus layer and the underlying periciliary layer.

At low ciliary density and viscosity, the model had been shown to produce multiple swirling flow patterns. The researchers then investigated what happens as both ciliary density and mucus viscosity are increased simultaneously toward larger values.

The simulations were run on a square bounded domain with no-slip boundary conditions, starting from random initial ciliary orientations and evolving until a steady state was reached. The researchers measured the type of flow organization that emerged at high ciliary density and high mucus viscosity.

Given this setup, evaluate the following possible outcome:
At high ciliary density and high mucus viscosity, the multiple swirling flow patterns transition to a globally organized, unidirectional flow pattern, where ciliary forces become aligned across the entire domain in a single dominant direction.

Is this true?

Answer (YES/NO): YES